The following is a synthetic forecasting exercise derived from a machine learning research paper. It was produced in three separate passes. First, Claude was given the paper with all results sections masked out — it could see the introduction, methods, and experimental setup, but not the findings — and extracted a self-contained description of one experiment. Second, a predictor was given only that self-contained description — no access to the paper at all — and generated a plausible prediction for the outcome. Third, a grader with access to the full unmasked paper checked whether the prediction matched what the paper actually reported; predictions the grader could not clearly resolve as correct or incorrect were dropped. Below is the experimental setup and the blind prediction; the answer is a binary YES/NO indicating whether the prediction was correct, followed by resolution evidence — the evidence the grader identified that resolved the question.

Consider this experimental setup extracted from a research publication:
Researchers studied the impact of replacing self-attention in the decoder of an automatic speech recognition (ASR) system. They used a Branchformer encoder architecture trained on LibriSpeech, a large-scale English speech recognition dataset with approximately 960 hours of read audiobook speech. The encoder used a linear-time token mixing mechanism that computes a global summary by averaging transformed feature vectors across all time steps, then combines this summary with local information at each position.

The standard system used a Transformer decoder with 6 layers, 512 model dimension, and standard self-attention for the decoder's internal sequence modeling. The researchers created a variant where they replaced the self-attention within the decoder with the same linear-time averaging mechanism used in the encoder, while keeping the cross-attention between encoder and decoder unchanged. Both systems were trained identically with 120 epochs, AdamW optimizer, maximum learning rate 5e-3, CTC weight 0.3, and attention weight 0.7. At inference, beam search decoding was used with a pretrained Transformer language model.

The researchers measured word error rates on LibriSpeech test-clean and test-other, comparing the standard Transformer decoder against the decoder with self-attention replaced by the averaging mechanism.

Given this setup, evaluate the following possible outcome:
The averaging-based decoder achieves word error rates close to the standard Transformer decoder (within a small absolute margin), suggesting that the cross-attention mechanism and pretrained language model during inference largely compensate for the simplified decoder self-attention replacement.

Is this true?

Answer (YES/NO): YES